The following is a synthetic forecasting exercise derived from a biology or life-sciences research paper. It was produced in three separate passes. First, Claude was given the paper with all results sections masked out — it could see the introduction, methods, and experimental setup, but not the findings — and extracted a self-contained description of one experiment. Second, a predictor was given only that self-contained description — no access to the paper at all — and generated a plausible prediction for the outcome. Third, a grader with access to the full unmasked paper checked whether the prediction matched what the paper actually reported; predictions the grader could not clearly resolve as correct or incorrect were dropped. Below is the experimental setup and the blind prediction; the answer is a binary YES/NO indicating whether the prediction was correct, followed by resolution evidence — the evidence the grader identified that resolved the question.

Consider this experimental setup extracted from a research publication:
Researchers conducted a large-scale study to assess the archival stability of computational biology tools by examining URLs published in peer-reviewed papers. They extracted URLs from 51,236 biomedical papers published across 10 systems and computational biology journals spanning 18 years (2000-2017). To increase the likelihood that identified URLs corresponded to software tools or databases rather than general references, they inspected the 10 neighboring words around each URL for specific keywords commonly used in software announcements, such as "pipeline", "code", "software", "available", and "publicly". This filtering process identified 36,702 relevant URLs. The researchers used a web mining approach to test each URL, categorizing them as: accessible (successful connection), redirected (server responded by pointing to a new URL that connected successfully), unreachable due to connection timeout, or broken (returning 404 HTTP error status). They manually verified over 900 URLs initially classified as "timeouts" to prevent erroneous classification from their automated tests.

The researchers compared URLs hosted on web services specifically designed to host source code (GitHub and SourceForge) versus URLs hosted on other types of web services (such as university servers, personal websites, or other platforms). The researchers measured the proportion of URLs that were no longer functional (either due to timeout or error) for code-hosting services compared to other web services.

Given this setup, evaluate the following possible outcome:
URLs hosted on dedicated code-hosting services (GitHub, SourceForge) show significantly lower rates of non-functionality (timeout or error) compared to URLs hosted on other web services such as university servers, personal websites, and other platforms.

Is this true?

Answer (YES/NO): YES